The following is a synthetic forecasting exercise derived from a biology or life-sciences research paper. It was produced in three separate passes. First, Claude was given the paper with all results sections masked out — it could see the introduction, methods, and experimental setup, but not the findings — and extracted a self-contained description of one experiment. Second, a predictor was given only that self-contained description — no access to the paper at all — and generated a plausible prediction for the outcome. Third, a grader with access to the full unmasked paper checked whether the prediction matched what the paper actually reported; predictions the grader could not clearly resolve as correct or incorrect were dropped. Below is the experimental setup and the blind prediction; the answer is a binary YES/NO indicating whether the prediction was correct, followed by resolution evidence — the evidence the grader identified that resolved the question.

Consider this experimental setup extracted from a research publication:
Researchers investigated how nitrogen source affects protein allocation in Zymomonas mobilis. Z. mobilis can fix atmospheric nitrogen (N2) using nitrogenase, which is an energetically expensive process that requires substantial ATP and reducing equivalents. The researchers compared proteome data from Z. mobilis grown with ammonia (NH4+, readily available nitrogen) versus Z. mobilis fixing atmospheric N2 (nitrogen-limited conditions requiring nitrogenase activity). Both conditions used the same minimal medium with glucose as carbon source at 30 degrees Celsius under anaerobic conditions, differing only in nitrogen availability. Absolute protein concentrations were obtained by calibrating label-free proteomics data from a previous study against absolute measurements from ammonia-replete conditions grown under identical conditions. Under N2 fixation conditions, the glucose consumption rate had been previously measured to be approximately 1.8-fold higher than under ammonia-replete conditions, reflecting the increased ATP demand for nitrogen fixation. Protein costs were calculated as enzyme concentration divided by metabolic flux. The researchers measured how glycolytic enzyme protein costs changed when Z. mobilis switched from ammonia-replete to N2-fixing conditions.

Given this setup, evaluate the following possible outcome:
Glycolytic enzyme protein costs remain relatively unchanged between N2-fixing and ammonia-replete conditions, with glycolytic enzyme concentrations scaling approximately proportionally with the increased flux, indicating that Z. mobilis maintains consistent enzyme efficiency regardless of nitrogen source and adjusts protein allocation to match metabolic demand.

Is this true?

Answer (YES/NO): NO